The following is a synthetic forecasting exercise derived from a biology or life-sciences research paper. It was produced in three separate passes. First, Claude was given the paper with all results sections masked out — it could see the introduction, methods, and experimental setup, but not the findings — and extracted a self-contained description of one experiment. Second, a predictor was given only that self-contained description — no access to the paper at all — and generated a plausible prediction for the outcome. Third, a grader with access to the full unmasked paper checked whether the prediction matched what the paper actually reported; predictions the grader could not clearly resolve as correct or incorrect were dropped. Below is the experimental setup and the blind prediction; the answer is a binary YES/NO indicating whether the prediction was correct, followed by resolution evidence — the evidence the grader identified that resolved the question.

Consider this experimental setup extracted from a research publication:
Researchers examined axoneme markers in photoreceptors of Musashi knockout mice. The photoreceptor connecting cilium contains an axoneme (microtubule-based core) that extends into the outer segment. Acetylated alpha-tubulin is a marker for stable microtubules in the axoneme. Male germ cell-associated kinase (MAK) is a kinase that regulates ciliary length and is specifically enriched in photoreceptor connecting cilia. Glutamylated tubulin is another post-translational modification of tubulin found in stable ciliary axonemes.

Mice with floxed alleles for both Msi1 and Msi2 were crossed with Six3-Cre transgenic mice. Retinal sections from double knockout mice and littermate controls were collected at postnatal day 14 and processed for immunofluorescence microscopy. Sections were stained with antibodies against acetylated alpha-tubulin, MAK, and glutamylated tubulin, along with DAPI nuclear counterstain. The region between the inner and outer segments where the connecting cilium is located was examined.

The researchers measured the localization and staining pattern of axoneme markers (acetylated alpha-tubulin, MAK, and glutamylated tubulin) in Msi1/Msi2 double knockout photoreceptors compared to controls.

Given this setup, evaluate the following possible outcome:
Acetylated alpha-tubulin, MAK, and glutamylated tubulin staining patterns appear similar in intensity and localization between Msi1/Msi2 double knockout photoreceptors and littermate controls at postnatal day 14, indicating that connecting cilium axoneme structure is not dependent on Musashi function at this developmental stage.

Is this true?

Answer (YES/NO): NO